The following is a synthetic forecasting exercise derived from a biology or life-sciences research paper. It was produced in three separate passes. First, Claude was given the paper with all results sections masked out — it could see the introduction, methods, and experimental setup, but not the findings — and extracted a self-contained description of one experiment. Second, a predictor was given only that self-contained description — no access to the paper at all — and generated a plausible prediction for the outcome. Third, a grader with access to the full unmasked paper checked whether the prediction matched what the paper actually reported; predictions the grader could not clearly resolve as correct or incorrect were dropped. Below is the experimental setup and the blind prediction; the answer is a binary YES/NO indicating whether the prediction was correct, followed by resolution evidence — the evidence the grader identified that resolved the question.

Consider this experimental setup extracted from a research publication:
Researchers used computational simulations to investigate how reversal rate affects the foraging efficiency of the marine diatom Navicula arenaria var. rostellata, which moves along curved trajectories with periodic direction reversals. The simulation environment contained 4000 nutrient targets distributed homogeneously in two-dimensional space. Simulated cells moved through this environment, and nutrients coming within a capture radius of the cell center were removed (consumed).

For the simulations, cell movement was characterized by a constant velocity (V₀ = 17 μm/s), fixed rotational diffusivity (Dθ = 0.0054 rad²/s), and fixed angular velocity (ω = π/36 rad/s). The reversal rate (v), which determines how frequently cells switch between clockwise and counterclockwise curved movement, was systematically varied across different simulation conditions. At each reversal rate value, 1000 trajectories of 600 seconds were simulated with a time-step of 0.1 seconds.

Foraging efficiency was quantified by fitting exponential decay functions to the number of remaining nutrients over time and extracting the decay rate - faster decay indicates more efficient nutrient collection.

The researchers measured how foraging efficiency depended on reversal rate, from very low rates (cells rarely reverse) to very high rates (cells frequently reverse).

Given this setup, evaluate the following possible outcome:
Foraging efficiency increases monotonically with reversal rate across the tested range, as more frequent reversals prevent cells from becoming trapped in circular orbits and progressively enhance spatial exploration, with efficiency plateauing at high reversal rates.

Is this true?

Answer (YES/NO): NO